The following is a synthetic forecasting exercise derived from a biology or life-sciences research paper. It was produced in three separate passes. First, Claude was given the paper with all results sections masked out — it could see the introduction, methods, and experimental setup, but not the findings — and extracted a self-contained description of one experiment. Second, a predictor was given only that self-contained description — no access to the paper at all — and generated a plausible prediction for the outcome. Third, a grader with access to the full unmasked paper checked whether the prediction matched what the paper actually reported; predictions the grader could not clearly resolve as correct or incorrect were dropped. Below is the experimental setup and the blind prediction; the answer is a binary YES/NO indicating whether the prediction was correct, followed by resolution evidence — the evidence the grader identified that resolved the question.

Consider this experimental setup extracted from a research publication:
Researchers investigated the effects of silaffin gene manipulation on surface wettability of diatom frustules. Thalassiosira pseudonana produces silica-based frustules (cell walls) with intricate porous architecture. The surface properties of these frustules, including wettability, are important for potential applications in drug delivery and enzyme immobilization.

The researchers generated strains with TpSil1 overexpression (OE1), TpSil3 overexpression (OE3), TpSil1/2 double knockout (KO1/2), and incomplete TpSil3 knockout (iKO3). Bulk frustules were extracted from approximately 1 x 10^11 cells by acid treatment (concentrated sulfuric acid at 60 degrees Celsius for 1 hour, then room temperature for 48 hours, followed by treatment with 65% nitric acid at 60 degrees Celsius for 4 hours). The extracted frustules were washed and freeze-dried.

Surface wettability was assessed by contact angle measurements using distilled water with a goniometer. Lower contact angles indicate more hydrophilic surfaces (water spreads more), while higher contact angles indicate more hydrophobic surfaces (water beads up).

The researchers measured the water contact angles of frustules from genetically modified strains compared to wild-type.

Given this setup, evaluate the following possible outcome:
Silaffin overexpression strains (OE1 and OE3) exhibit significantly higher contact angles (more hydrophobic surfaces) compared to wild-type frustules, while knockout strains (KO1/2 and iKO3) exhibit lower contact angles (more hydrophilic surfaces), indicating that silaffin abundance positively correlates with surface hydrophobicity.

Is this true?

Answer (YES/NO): NO